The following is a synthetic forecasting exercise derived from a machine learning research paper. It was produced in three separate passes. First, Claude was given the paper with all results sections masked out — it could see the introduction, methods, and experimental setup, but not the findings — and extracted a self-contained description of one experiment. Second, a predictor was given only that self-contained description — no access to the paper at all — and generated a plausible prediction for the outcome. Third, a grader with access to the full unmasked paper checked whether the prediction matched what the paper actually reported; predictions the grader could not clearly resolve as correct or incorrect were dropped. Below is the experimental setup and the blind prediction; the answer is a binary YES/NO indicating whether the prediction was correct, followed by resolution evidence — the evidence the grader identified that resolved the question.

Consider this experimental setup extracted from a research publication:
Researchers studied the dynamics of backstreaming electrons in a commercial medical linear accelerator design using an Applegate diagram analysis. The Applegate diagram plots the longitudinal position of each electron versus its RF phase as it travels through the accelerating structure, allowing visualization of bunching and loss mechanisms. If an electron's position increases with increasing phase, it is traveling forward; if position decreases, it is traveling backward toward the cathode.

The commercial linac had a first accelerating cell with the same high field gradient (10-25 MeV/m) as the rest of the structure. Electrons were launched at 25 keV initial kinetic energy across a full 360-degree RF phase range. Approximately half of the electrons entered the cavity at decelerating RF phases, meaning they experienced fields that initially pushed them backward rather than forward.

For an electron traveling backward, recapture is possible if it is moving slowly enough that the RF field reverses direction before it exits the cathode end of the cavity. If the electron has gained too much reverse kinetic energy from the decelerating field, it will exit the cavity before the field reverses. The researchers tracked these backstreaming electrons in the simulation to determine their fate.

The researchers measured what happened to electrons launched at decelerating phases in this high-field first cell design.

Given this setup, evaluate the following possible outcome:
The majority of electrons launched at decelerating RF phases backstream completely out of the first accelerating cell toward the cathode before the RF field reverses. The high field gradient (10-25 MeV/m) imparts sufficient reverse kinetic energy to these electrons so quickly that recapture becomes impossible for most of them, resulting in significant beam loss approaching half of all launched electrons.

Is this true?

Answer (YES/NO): YES